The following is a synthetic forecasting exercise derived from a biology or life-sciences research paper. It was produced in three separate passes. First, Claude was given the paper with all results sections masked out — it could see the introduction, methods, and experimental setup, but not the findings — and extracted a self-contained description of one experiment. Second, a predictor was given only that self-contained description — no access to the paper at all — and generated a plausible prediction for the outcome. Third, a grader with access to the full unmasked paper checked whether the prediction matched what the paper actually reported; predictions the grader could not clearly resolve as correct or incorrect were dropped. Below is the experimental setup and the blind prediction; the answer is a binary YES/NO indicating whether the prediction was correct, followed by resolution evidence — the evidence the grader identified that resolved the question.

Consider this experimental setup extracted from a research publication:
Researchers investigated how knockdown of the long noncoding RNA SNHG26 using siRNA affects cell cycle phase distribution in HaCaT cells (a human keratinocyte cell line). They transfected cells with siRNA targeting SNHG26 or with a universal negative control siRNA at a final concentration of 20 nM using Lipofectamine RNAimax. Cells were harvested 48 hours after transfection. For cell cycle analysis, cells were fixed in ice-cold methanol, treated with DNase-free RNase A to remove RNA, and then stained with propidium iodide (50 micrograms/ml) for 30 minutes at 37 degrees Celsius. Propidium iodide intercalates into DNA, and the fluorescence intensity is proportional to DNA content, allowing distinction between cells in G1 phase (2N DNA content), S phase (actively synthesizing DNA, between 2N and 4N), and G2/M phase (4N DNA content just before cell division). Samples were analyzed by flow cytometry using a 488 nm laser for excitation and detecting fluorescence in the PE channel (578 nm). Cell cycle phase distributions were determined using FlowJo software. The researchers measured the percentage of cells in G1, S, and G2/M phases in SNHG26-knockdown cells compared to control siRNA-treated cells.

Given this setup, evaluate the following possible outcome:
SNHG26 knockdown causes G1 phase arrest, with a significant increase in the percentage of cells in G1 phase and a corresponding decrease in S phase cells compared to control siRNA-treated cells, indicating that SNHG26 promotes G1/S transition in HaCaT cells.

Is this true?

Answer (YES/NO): NO